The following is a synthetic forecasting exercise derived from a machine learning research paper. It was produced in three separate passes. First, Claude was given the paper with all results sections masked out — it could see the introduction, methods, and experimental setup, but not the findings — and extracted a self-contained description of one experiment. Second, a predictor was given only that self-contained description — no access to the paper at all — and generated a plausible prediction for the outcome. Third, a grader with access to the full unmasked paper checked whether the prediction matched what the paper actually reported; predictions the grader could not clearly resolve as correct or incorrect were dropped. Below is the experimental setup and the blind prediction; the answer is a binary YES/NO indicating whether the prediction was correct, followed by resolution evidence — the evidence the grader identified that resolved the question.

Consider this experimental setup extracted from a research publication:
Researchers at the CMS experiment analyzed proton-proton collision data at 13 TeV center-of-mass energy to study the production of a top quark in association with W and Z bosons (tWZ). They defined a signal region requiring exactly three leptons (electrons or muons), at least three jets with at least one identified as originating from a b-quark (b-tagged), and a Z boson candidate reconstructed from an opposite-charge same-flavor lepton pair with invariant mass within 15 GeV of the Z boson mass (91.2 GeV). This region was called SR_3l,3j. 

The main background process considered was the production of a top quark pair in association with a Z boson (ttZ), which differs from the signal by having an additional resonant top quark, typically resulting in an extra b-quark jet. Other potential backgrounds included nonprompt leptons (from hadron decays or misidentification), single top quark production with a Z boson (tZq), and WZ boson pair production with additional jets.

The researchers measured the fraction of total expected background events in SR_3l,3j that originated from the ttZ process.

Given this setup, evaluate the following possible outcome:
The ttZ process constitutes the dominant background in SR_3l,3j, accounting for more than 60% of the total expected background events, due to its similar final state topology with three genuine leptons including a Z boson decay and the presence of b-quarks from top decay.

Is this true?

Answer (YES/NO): NO